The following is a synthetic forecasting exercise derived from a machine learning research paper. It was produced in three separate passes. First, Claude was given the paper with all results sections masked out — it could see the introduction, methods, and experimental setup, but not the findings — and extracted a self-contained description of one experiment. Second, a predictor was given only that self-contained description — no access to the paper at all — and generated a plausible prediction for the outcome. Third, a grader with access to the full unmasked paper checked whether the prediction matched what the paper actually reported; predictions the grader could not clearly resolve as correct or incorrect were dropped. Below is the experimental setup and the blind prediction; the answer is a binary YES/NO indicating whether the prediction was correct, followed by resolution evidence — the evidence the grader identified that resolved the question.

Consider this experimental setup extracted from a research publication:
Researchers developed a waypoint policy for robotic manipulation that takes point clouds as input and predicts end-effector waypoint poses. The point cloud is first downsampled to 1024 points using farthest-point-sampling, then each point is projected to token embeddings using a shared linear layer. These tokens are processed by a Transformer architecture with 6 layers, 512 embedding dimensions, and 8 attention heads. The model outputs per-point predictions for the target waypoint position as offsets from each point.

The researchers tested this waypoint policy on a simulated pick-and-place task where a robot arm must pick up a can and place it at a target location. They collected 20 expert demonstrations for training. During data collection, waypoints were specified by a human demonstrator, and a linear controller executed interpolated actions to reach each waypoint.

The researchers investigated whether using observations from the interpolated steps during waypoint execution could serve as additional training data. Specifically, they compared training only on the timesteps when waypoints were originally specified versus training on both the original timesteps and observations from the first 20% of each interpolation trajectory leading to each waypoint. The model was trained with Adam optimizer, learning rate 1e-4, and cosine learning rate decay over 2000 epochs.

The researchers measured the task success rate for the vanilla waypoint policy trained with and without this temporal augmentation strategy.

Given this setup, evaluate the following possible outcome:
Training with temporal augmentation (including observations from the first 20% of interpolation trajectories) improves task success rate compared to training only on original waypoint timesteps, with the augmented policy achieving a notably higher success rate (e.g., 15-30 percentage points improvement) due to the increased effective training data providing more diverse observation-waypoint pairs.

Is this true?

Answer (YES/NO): NO